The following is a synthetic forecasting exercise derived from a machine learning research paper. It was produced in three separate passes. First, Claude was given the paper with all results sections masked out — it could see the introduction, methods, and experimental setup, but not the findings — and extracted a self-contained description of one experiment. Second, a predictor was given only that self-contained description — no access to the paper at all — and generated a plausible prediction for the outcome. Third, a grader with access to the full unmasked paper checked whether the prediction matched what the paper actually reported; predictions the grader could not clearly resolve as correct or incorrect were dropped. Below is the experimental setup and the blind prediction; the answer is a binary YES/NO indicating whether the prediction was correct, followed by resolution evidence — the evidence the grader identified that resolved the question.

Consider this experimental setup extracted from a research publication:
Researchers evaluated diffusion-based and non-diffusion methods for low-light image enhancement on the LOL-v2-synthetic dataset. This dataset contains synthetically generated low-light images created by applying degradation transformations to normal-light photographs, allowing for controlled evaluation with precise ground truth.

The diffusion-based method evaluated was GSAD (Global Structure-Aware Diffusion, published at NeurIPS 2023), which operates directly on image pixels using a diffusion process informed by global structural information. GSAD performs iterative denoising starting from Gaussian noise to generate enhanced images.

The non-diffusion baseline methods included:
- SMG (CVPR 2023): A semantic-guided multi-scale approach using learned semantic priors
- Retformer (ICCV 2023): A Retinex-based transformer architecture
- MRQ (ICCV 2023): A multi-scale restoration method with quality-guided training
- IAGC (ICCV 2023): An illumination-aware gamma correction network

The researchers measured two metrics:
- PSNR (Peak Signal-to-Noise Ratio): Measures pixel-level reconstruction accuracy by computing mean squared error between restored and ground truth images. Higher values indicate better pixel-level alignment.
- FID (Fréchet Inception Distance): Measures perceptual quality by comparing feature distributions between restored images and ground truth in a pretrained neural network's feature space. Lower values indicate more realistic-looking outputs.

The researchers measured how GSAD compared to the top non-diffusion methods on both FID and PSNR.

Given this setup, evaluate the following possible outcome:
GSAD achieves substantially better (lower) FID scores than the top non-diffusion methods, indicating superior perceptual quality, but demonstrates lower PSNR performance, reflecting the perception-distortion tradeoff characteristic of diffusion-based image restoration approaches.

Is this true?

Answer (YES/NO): YES